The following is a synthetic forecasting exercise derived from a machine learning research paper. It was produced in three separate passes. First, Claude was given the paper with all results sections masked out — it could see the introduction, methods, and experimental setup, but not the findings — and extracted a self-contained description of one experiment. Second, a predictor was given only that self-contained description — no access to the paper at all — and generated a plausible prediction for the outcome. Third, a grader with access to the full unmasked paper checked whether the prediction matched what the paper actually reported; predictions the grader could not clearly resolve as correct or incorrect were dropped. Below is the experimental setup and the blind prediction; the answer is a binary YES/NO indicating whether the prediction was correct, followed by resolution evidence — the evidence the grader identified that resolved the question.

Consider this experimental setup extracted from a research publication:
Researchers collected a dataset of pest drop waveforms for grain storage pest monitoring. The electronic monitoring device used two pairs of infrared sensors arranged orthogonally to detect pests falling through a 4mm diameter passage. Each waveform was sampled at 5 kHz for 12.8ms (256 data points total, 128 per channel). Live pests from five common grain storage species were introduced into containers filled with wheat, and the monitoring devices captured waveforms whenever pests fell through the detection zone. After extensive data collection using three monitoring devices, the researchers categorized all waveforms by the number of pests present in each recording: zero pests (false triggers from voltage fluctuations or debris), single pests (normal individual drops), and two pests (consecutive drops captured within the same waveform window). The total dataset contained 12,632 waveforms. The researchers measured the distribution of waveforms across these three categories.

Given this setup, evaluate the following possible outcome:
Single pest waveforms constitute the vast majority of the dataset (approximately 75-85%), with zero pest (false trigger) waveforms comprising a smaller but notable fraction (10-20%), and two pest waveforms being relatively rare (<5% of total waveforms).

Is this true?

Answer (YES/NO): NO